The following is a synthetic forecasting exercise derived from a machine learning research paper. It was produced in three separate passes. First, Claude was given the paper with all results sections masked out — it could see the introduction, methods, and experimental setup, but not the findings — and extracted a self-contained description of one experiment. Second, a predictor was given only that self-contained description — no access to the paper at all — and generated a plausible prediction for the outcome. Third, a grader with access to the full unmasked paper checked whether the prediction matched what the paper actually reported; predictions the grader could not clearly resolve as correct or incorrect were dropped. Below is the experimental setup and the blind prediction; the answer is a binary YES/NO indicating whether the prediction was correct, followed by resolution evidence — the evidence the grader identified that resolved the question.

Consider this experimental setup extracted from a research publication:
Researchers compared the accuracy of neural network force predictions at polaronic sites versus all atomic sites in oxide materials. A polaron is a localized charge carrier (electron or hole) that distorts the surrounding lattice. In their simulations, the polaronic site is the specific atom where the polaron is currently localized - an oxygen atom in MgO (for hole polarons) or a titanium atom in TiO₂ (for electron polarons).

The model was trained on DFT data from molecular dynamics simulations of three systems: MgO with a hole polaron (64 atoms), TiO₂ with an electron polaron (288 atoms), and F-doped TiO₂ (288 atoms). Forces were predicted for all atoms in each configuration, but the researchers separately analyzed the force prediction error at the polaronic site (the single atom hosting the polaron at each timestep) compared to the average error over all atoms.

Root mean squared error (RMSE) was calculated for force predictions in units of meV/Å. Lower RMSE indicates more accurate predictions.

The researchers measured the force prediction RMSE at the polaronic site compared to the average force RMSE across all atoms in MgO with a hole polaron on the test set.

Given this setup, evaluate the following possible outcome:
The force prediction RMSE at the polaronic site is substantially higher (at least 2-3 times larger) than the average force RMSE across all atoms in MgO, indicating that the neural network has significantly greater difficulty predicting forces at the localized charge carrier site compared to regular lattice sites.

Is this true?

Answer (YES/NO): NO